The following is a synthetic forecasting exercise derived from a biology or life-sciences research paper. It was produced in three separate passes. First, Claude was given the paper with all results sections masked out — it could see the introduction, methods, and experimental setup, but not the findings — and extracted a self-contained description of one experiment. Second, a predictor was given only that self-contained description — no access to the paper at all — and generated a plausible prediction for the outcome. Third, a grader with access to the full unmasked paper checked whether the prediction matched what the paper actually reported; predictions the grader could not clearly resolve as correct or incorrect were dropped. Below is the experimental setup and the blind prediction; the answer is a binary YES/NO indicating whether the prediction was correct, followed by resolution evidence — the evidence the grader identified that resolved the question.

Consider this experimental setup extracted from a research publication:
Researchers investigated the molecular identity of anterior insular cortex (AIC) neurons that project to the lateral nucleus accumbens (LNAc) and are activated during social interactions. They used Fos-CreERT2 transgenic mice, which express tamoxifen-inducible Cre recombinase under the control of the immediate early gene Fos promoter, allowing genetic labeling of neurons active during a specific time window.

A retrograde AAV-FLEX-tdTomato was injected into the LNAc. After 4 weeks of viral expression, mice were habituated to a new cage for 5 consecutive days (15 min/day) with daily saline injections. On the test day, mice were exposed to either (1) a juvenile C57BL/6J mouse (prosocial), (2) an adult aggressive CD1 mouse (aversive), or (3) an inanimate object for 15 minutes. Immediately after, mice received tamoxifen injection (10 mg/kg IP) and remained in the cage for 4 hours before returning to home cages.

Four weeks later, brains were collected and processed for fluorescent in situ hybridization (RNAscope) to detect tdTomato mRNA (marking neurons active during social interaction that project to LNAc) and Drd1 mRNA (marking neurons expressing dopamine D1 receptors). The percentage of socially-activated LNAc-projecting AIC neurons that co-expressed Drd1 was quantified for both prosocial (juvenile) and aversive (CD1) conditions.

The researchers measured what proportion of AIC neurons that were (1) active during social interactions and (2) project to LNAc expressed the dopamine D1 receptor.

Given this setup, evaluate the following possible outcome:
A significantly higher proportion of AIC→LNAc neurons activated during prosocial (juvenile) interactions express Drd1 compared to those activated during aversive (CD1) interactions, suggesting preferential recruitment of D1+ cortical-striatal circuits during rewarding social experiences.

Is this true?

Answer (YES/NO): NO